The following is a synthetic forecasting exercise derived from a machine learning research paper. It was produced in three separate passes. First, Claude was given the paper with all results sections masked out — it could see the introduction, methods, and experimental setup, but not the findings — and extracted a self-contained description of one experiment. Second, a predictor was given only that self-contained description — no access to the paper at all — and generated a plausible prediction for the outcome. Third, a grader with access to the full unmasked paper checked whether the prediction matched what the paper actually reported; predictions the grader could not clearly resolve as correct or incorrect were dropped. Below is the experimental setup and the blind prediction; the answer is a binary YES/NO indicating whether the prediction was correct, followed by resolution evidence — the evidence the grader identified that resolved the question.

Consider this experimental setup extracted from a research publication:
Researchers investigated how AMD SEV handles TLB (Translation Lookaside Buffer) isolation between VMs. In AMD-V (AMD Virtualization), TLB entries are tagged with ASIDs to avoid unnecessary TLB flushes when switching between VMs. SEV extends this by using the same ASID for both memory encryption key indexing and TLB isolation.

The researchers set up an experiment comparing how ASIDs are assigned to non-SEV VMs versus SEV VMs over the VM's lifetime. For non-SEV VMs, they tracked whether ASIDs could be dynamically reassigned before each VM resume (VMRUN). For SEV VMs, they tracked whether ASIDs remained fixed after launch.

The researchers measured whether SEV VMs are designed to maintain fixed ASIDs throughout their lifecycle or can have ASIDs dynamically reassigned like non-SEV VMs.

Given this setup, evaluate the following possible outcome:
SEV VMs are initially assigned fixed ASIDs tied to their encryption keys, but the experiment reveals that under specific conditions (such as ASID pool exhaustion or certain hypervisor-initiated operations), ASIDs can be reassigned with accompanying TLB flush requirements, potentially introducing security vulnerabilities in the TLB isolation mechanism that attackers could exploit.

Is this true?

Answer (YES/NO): NO